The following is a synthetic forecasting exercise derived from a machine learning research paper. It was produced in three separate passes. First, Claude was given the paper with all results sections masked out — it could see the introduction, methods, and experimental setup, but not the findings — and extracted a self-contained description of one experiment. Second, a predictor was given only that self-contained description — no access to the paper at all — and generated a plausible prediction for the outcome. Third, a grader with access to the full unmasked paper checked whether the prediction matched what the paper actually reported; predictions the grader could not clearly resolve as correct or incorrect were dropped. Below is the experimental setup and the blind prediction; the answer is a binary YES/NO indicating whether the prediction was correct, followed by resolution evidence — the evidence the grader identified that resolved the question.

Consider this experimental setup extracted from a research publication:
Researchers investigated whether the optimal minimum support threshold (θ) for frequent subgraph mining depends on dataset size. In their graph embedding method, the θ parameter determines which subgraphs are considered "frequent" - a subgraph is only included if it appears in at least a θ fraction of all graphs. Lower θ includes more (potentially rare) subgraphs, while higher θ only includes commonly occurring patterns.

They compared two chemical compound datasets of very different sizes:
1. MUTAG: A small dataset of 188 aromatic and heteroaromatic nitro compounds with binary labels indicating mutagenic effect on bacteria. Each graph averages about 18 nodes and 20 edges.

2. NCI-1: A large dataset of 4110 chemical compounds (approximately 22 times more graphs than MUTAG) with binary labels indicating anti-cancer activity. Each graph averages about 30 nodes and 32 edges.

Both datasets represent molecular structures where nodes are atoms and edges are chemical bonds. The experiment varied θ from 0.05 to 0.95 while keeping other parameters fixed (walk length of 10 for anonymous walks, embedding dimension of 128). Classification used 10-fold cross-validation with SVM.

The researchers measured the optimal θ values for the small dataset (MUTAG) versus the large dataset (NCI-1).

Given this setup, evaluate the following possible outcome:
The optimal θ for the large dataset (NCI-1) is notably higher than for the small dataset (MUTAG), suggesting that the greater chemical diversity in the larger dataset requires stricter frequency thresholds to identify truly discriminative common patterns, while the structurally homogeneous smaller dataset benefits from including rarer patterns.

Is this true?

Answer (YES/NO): NO